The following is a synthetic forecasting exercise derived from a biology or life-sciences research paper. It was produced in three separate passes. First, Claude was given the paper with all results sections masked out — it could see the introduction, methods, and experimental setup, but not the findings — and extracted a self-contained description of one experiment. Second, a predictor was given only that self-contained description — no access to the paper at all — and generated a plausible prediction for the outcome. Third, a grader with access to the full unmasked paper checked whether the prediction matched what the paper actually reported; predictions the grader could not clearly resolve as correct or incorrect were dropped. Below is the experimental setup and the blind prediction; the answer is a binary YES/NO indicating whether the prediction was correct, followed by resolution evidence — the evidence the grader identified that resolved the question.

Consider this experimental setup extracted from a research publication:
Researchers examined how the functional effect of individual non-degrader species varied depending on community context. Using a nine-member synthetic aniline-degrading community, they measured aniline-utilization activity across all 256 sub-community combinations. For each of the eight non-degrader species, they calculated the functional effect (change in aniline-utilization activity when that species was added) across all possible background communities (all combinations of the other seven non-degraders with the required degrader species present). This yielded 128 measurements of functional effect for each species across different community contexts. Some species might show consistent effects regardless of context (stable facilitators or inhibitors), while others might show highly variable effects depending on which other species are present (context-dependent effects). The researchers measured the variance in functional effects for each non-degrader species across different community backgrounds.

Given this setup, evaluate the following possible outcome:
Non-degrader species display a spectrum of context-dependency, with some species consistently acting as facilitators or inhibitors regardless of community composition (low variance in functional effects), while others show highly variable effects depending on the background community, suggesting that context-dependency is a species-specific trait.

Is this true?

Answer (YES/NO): YES